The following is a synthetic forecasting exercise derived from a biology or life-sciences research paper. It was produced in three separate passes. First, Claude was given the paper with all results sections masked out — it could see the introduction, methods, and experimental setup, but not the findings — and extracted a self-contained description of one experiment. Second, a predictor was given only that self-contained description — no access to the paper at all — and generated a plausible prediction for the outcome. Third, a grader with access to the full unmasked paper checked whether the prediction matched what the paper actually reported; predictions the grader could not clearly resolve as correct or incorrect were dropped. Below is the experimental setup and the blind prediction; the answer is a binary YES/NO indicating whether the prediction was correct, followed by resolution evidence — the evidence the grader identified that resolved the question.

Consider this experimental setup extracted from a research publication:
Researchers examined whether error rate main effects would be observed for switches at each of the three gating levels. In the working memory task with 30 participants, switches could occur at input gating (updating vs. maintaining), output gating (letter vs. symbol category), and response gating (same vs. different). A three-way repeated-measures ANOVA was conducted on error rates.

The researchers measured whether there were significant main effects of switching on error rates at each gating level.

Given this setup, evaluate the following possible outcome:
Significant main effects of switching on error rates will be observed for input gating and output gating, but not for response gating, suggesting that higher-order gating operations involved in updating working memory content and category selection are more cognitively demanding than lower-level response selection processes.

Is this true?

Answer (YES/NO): NO